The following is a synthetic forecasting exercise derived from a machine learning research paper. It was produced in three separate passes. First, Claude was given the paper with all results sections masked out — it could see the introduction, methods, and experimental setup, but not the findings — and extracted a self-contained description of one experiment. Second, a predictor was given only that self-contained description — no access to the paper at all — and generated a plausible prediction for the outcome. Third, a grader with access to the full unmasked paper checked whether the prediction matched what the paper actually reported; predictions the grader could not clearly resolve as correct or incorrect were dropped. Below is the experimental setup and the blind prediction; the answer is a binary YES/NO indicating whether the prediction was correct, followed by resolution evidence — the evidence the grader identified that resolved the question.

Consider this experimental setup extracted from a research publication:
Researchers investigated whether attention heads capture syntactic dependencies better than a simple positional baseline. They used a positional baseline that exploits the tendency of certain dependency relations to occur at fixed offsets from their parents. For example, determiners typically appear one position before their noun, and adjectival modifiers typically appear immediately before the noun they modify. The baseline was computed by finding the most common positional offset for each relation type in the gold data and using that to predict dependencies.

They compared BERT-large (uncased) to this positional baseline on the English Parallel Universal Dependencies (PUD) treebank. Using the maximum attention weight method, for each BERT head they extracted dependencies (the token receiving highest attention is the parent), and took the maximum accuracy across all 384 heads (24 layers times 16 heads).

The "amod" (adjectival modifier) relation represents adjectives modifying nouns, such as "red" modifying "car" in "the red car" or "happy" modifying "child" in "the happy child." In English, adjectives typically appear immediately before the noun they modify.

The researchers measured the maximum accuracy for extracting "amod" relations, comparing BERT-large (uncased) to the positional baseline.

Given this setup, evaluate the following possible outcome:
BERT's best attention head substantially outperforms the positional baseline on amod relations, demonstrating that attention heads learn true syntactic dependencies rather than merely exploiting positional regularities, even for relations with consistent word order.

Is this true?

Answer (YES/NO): NO